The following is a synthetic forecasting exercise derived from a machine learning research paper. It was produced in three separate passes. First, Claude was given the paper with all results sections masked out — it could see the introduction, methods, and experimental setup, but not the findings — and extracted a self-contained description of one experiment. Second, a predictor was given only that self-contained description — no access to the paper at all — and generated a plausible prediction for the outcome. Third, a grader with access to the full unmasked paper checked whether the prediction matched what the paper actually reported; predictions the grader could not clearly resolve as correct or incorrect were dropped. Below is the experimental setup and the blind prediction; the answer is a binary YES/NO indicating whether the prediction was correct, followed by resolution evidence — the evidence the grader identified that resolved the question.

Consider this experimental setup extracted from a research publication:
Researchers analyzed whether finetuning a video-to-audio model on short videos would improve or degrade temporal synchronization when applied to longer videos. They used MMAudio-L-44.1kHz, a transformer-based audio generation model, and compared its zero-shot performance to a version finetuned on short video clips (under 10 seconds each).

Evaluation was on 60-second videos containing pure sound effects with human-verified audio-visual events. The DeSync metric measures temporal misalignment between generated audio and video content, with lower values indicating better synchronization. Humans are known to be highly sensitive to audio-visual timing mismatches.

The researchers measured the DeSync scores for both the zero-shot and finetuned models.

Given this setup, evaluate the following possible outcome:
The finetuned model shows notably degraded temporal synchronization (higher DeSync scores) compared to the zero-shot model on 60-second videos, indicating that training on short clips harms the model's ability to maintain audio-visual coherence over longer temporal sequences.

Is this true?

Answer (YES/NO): NO